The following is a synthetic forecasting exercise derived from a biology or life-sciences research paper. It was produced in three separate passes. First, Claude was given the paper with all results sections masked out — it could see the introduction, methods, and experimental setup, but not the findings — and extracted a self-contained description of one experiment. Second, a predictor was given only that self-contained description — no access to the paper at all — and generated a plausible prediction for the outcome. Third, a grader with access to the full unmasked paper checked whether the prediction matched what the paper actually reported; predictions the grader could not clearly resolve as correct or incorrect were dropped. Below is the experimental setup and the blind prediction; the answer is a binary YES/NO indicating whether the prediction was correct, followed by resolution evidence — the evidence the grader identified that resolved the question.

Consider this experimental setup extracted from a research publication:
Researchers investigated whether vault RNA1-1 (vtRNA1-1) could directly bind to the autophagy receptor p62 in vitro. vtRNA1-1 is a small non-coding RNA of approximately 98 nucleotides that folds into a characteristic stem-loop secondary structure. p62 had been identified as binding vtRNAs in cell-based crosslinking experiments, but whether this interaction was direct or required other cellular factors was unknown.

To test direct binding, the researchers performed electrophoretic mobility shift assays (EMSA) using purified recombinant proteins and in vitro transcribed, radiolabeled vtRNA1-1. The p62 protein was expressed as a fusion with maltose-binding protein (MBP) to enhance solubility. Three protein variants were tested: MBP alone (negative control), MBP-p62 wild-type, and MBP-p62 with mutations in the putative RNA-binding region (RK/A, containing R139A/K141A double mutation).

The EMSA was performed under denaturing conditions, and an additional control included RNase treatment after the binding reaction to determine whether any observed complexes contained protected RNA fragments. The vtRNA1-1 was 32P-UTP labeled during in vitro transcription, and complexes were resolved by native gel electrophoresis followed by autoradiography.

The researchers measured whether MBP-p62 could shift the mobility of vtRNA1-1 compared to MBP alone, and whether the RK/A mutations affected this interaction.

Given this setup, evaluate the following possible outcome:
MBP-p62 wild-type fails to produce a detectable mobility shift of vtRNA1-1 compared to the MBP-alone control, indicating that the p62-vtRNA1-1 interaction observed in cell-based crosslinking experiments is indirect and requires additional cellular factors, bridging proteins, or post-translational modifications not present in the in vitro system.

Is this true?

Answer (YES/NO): NO